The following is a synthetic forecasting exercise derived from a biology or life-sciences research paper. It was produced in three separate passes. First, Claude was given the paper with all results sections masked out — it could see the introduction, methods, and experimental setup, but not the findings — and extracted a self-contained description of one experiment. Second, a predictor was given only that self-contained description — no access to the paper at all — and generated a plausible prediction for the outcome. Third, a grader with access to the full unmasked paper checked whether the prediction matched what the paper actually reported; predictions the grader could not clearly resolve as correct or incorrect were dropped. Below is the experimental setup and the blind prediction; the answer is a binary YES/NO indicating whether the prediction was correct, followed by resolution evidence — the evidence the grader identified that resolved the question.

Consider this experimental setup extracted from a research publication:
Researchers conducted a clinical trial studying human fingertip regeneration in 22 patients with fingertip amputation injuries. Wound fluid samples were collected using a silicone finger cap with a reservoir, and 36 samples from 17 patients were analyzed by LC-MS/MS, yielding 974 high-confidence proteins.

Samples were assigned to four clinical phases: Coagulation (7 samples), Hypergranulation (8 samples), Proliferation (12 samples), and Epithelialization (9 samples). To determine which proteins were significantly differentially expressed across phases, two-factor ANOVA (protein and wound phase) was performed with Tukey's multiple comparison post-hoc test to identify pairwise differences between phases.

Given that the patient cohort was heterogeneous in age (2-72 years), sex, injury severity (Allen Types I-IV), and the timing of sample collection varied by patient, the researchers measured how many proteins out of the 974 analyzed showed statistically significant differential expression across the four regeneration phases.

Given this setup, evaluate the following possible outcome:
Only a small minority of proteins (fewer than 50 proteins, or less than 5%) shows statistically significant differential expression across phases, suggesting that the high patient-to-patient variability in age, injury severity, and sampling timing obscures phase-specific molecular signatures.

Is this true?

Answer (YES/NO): NO